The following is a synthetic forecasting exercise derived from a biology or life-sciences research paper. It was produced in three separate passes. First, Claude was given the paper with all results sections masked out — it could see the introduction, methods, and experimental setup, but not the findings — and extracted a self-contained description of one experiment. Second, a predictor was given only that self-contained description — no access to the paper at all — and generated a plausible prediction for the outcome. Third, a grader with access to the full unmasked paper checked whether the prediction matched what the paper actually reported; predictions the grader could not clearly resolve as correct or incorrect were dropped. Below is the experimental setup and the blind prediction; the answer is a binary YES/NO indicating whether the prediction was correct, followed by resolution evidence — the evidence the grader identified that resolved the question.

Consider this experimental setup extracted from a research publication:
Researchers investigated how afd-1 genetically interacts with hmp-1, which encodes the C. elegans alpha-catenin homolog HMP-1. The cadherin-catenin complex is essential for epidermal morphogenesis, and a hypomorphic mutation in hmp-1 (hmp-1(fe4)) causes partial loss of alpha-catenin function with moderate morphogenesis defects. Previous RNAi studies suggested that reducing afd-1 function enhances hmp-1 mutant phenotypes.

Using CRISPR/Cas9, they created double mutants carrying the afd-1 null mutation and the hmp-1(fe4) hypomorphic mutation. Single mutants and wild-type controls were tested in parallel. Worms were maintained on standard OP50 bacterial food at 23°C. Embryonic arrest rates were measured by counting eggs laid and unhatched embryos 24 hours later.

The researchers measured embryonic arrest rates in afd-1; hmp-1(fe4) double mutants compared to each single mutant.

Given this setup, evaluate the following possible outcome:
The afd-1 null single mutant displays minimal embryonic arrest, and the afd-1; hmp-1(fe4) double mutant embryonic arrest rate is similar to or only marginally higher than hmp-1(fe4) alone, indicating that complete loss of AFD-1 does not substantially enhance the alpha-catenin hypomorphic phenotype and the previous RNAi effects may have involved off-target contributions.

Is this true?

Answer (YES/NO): NO